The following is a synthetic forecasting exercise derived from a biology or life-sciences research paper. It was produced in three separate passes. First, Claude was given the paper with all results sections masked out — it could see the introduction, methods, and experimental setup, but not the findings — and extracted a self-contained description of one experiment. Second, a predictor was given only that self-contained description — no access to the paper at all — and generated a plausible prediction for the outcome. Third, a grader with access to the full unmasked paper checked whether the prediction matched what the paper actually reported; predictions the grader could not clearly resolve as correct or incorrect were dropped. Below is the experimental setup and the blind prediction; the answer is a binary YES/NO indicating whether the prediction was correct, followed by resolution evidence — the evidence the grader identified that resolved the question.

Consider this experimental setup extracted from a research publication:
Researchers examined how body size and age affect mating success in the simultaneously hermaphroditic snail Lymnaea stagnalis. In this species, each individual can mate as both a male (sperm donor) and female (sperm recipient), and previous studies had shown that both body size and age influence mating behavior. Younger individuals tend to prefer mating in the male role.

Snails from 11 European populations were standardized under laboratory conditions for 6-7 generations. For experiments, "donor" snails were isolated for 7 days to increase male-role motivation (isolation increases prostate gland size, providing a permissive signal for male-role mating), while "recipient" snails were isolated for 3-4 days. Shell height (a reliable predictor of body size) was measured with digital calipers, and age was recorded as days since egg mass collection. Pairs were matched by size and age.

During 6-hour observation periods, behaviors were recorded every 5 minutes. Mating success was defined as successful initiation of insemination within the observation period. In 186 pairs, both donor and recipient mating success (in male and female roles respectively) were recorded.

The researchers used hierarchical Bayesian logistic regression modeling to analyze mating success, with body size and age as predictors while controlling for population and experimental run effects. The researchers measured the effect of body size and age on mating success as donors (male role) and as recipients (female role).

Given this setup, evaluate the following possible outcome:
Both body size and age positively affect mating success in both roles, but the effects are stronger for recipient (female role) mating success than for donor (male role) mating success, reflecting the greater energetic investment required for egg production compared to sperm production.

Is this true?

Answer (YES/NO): NO